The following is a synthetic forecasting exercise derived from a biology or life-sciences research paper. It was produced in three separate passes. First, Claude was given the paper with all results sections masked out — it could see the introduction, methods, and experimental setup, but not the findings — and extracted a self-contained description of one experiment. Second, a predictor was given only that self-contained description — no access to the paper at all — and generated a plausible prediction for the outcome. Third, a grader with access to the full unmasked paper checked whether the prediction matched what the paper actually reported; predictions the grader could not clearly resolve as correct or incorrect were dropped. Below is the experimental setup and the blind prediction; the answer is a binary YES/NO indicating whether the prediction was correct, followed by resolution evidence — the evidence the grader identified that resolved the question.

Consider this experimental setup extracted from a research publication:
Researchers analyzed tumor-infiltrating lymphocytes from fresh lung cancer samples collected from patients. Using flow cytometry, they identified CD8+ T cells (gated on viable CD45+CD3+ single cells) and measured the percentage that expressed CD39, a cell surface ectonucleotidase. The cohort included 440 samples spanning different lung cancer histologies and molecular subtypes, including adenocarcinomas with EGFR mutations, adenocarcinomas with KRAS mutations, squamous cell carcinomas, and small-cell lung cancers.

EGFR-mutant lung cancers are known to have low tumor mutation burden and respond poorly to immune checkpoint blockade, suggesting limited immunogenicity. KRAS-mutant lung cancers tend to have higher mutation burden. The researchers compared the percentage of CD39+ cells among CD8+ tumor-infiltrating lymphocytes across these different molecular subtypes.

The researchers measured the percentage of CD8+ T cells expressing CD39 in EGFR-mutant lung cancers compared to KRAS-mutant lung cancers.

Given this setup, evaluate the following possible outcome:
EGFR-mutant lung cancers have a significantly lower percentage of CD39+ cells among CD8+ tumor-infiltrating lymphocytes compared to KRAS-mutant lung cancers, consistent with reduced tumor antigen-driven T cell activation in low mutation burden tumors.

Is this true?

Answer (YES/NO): YES